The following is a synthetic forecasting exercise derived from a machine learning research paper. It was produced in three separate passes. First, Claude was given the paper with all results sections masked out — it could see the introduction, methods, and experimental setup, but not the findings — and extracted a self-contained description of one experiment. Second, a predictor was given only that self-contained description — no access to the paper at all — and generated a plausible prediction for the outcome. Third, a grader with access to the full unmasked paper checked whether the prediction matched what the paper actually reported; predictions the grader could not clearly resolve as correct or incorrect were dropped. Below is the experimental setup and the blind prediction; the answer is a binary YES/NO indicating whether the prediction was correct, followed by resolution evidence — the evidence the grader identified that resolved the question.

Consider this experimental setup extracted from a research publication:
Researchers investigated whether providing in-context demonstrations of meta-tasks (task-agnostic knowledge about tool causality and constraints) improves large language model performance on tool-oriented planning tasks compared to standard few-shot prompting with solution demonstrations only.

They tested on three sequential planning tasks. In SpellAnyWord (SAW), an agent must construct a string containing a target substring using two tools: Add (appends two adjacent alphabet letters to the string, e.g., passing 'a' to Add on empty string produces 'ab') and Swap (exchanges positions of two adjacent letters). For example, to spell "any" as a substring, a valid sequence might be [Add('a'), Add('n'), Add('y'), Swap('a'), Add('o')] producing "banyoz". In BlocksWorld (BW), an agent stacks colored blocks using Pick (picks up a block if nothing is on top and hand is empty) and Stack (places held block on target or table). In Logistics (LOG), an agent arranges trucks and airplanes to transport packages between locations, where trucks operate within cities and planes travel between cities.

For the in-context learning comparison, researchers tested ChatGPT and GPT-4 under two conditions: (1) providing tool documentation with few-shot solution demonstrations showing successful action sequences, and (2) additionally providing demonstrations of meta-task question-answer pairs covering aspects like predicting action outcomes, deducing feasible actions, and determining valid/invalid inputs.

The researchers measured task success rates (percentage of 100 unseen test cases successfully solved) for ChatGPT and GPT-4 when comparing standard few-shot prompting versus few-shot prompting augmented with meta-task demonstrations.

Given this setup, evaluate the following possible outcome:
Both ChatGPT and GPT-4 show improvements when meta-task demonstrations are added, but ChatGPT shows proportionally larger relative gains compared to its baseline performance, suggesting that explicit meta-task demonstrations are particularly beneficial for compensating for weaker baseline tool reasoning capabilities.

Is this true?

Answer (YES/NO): NO